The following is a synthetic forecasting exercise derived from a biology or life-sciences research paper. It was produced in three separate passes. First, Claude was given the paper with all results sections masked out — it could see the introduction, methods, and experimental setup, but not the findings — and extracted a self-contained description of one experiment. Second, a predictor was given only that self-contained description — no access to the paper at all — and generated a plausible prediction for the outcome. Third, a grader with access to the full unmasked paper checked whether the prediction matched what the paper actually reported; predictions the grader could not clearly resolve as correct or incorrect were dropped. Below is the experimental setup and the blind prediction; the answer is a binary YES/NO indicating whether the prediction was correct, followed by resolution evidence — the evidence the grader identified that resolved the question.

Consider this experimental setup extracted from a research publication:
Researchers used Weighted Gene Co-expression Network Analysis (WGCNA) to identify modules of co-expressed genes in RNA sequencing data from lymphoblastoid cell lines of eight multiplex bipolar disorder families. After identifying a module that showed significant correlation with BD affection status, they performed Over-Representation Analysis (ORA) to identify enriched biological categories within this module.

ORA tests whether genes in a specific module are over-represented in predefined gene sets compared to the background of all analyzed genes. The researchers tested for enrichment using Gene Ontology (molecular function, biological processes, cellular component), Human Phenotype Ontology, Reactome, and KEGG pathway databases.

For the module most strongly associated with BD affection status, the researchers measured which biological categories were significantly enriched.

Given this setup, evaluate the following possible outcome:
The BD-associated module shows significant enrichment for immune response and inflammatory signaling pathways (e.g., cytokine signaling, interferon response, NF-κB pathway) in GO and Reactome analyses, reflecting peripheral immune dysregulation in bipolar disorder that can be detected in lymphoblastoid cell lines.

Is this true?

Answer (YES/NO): NO